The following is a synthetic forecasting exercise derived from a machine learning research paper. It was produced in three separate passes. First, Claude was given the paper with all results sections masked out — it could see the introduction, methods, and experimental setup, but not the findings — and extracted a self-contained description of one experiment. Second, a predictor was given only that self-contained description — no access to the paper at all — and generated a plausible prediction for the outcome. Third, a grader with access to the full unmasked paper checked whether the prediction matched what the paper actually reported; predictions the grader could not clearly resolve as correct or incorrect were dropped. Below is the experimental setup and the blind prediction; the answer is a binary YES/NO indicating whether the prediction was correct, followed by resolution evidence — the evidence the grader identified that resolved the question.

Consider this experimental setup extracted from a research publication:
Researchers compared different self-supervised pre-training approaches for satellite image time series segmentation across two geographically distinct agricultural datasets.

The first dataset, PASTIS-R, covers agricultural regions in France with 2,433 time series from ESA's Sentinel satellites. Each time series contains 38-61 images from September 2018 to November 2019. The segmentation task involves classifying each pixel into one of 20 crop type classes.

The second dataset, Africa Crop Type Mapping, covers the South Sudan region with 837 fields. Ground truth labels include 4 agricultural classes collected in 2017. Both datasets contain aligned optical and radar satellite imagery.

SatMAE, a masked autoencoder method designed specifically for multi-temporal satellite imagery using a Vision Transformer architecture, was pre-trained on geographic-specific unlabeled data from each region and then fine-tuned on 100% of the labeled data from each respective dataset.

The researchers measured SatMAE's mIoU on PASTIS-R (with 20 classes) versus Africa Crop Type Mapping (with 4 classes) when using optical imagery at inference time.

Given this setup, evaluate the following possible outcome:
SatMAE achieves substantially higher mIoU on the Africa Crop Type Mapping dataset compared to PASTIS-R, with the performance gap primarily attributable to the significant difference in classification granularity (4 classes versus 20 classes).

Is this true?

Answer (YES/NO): NO